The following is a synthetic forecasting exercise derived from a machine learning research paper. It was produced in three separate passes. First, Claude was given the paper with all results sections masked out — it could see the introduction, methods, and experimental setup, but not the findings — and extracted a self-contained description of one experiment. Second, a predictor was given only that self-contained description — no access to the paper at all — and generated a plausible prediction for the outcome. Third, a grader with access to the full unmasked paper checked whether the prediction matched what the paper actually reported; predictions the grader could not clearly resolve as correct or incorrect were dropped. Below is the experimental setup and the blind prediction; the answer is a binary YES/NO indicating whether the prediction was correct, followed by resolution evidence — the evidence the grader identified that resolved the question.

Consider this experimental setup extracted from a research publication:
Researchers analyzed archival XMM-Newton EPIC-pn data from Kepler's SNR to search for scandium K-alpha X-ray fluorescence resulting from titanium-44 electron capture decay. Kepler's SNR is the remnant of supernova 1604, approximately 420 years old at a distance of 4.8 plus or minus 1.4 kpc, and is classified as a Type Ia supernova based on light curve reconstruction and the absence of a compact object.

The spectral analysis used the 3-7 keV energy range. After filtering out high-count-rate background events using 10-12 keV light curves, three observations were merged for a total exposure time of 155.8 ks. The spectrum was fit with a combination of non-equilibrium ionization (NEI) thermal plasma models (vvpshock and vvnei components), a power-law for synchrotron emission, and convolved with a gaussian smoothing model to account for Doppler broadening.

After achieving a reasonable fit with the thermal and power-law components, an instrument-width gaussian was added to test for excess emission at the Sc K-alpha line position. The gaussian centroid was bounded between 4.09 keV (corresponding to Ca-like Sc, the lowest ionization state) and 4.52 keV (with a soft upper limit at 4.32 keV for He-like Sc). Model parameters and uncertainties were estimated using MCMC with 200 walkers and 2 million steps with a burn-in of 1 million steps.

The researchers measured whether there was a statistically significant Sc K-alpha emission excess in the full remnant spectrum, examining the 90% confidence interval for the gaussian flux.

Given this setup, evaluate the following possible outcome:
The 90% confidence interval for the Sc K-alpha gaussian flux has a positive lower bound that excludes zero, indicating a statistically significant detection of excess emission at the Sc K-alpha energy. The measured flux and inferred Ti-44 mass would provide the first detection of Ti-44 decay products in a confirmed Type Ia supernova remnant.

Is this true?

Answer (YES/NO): NO